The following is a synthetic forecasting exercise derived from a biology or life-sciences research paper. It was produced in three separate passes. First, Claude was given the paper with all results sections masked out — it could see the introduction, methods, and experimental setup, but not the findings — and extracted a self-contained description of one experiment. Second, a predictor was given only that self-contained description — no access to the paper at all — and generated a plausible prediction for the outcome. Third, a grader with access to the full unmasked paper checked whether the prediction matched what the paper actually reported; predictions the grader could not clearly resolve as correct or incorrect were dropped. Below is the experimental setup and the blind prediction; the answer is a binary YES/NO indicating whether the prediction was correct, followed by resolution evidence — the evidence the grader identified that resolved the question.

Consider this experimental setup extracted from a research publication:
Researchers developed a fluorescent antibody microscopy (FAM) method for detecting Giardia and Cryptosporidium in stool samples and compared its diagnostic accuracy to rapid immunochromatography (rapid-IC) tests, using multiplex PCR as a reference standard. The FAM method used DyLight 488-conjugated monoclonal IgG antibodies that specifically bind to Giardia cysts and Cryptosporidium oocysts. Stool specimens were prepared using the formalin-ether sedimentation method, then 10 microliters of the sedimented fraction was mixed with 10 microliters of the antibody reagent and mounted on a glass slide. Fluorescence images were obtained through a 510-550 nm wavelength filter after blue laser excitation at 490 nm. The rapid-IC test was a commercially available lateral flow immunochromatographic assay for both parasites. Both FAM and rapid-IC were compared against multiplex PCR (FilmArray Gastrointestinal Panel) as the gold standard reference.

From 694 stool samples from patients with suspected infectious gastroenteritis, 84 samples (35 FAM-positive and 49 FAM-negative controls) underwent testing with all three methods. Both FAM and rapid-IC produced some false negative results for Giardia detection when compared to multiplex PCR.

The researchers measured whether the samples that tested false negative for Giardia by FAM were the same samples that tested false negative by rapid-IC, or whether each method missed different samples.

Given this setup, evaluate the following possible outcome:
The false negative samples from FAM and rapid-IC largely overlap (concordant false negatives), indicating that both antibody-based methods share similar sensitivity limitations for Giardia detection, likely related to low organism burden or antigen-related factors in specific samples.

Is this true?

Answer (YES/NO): YES